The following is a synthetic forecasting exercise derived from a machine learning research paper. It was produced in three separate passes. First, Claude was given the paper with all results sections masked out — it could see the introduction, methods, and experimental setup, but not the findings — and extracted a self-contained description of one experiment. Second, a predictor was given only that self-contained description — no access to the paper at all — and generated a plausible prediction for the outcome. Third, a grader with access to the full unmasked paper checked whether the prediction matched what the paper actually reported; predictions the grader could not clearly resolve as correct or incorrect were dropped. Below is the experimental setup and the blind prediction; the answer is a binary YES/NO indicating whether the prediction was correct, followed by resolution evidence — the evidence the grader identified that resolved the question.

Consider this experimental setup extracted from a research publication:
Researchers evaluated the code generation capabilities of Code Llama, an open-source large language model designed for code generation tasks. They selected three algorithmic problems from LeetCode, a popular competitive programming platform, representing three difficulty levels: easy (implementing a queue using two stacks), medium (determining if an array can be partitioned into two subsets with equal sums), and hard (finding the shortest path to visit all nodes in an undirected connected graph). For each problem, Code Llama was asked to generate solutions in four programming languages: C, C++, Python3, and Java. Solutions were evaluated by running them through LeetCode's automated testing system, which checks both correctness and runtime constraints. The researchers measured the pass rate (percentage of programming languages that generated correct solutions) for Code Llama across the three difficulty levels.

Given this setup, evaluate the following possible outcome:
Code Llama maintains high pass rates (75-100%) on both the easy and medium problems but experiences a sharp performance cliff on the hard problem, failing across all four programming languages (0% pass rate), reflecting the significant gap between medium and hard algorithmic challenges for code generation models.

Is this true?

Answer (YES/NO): NO